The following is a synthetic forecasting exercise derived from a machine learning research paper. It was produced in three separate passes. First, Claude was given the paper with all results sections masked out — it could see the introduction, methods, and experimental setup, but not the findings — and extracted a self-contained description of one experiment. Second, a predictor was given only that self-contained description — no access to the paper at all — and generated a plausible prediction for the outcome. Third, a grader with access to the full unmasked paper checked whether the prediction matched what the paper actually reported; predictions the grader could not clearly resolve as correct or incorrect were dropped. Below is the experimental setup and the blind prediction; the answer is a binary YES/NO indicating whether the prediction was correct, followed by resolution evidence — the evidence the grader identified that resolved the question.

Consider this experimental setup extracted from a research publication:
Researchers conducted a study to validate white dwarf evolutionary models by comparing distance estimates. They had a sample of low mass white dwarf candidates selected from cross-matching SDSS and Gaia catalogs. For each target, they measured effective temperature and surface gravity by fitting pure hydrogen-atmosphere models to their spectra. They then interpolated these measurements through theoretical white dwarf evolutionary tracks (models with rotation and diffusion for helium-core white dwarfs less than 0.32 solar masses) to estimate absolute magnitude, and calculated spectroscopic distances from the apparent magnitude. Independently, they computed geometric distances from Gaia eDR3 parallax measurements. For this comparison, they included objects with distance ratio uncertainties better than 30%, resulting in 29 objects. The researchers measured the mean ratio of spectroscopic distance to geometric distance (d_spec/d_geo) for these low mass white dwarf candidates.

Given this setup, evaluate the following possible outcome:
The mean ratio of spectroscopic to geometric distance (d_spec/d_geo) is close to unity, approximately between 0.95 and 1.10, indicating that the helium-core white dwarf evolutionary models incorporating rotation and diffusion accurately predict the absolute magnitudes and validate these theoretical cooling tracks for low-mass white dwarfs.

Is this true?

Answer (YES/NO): YES